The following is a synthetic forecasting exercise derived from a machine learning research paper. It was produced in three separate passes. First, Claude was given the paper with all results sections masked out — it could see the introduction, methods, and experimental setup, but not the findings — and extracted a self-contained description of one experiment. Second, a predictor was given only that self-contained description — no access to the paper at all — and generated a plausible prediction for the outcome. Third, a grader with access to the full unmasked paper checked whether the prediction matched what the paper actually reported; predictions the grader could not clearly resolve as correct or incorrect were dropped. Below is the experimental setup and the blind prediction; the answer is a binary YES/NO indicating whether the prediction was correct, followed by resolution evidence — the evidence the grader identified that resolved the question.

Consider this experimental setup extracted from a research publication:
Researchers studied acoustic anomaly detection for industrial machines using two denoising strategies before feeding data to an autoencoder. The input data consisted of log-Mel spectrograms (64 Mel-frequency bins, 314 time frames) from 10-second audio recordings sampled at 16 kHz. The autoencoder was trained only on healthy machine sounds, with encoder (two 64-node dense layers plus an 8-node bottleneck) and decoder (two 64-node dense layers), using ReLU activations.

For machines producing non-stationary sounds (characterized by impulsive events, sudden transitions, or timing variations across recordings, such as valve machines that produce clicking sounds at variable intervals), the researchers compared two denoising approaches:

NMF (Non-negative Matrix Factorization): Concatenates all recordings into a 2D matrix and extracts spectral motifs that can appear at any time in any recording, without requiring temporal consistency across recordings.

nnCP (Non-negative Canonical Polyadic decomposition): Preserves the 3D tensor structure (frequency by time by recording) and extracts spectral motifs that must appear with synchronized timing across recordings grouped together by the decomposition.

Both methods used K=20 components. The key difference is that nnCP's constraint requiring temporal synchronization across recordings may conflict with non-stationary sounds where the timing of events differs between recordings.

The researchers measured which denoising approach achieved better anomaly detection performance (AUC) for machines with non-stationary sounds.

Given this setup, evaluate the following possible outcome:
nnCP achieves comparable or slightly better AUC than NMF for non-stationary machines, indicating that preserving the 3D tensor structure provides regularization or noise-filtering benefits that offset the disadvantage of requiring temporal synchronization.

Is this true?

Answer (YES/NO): NO